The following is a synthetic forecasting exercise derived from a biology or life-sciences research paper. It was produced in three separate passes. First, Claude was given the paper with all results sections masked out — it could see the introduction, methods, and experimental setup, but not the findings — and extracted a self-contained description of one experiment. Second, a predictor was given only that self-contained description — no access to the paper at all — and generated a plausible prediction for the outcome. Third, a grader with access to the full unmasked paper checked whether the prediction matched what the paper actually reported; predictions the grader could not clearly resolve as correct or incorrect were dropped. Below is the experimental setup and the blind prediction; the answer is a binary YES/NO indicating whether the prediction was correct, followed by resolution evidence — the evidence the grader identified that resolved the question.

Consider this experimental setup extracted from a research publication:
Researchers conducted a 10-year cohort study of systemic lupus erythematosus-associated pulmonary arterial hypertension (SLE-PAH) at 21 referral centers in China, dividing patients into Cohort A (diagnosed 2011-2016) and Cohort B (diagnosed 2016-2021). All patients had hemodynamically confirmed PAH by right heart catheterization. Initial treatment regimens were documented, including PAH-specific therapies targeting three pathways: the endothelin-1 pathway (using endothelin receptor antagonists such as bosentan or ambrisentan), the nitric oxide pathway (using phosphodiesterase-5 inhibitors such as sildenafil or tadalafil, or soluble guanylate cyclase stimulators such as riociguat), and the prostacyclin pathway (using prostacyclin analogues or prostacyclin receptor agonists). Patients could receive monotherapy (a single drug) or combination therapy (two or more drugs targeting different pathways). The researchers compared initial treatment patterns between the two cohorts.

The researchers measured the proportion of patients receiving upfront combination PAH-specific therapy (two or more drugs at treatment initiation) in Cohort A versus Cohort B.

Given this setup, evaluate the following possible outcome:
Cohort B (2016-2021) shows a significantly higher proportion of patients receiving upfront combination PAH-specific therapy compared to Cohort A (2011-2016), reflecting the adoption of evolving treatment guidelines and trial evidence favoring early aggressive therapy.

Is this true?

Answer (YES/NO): YES